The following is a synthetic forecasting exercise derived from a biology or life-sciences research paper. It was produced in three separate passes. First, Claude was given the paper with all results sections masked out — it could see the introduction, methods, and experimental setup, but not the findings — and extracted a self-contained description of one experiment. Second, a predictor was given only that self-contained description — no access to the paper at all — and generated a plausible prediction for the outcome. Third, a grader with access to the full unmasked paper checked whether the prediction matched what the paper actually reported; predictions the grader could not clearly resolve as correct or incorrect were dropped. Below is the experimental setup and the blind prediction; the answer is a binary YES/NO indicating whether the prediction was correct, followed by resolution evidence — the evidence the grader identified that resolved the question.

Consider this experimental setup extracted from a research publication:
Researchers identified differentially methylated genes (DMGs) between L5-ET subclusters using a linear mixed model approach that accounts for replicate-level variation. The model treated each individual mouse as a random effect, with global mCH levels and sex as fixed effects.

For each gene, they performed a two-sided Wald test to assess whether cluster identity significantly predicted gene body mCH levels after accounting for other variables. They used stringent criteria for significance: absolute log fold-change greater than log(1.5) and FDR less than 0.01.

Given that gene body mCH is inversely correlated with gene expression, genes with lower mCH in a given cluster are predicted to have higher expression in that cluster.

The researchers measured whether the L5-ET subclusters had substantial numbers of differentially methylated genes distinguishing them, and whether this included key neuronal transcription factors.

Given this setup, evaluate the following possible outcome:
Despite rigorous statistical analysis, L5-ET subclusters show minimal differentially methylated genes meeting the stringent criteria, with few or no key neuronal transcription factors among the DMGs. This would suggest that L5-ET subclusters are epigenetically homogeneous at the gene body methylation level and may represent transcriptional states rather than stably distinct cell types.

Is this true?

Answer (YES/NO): NO